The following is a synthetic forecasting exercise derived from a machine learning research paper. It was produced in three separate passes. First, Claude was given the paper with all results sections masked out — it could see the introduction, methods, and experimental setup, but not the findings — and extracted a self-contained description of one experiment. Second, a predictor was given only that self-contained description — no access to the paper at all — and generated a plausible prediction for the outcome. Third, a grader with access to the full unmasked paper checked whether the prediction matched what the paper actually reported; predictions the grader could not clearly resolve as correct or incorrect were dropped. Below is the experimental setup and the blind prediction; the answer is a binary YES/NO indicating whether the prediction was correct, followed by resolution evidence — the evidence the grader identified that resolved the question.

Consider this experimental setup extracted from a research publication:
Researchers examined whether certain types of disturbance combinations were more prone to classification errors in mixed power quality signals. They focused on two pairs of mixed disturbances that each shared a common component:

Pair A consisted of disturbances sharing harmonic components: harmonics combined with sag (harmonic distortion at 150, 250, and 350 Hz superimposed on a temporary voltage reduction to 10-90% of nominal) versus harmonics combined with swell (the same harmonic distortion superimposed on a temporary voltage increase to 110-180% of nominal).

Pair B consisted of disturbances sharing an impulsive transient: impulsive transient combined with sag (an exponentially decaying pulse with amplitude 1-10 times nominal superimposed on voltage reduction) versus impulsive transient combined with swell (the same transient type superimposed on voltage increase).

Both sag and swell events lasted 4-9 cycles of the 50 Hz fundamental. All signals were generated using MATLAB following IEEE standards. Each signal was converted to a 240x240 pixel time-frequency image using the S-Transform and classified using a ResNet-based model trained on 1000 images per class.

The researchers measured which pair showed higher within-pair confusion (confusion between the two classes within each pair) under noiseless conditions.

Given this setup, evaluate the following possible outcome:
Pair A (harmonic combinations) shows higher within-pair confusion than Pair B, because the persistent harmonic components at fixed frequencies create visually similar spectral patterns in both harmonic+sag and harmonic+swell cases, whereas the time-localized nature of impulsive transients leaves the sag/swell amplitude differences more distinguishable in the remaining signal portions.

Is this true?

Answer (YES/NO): NO